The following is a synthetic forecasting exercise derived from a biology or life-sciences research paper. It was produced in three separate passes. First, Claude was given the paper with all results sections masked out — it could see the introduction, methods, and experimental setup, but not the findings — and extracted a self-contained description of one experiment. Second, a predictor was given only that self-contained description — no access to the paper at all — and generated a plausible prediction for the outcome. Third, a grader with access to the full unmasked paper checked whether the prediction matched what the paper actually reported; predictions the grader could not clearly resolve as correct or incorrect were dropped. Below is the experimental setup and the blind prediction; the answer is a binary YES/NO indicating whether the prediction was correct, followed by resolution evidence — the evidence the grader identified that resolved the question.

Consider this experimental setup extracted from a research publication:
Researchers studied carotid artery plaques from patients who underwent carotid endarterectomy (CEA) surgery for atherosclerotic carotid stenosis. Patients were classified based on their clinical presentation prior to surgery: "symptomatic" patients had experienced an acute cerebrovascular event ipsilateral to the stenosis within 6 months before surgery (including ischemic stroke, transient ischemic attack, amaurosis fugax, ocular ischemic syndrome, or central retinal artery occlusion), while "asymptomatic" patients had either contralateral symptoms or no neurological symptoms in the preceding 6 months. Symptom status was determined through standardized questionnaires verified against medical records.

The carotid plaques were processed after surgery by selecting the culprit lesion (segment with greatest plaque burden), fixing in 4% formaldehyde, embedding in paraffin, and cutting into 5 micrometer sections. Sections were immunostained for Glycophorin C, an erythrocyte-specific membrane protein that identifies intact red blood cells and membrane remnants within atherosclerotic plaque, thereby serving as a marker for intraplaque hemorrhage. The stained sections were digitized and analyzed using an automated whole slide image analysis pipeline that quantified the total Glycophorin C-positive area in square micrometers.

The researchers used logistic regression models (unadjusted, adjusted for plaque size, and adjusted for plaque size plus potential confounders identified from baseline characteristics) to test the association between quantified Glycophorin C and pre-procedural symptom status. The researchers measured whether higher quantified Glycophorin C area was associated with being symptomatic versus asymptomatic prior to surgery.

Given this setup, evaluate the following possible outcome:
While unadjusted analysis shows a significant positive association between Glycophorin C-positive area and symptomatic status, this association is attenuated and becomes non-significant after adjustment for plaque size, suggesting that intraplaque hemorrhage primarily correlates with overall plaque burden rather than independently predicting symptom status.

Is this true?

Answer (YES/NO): NO